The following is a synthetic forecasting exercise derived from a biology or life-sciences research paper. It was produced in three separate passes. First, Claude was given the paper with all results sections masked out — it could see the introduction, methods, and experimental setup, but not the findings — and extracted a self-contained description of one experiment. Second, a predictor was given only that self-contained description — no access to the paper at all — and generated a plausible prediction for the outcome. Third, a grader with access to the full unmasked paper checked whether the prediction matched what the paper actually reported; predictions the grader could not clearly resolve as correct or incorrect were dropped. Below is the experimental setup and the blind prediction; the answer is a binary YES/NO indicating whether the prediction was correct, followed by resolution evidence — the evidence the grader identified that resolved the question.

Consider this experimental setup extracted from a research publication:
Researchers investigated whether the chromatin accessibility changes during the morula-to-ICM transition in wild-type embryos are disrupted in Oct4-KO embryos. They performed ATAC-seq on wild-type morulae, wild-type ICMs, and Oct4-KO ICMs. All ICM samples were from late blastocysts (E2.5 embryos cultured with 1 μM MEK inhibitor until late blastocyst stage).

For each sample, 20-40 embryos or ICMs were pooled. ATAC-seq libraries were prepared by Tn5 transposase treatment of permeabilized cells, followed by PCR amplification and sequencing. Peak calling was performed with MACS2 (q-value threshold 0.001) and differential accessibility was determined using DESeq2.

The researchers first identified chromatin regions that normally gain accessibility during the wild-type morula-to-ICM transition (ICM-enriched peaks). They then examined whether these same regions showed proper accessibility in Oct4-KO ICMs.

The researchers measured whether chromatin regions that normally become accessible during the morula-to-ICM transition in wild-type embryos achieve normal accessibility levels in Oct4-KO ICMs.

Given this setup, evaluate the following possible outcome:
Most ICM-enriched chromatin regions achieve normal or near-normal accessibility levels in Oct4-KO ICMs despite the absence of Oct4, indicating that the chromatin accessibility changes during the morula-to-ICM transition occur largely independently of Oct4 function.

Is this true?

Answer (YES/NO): NO